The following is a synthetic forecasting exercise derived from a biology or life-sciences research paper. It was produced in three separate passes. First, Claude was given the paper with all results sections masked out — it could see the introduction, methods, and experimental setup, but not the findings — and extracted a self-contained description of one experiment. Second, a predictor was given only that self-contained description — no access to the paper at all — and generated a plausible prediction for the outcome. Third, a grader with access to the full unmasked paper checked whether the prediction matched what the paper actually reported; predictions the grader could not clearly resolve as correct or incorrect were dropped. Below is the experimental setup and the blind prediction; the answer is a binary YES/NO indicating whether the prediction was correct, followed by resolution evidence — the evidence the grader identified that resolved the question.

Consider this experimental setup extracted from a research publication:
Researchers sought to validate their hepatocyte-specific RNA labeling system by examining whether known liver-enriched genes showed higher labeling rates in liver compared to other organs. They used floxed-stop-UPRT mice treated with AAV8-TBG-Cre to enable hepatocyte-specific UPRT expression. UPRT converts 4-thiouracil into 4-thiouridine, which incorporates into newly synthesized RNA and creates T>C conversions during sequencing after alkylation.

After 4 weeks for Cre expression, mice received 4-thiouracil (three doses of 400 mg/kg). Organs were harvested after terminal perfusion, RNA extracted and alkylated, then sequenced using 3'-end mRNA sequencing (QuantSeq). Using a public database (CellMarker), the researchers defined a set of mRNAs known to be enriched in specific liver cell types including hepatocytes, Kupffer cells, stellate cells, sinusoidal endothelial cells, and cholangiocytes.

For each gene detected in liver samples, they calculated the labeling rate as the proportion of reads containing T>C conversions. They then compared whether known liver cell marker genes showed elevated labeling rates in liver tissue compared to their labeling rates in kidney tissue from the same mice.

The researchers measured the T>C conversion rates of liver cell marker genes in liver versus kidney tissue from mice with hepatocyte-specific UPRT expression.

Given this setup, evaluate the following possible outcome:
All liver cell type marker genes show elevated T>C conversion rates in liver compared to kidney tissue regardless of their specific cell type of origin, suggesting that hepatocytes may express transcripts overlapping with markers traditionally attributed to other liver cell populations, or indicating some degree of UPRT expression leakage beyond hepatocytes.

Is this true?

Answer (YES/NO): YES